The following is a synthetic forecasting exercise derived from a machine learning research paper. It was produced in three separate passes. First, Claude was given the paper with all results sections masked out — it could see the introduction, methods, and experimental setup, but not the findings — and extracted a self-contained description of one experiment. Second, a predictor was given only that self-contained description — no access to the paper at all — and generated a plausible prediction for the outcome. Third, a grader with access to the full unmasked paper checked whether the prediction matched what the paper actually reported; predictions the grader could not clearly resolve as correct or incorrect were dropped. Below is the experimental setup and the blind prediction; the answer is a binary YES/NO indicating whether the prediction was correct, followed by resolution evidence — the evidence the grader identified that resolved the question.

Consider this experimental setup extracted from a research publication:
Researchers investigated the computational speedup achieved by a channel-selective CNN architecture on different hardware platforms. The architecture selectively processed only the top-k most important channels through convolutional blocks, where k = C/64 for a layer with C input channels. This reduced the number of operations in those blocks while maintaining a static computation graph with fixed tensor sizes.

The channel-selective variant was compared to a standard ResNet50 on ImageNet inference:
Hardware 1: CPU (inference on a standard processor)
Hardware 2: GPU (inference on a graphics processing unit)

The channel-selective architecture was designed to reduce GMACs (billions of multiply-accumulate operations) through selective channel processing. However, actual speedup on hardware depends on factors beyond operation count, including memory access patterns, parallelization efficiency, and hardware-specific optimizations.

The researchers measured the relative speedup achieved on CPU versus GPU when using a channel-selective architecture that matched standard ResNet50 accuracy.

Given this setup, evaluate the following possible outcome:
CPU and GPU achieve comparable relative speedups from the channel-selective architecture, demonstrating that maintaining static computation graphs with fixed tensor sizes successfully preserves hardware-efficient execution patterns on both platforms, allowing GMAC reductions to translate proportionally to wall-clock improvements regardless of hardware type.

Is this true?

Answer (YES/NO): NO